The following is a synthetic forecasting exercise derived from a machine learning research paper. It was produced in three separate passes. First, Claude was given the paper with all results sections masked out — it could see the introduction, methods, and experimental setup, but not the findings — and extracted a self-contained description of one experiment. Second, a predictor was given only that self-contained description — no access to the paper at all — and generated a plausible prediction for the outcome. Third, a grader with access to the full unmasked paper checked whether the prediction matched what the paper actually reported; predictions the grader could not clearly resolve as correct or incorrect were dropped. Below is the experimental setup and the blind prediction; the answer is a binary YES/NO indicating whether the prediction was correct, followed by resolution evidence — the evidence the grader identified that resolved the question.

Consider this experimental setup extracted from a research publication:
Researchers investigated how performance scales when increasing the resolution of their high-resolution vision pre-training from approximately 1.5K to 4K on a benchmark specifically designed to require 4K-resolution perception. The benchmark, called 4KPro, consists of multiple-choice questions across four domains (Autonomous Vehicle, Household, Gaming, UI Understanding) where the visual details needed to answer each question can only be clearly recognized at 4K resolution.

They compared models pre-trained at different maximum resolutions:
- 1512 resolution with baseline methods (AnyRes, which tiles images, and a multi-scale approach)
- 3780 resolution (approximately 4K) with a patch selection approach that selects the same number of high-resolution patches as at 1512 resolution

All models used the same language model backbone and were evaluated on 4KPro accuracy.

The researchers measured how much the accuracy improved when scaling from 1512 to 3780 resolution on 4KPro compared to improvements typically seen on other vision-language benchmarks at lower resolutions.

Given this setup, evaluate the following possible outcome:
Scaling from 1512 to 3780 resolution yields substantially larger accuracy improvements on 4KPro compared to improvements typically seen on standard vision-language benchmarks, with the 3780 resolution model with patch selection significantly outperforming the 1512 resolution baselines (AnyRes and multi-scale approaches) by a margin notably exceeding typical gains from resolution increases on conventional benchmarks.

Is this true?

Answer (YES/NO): YES